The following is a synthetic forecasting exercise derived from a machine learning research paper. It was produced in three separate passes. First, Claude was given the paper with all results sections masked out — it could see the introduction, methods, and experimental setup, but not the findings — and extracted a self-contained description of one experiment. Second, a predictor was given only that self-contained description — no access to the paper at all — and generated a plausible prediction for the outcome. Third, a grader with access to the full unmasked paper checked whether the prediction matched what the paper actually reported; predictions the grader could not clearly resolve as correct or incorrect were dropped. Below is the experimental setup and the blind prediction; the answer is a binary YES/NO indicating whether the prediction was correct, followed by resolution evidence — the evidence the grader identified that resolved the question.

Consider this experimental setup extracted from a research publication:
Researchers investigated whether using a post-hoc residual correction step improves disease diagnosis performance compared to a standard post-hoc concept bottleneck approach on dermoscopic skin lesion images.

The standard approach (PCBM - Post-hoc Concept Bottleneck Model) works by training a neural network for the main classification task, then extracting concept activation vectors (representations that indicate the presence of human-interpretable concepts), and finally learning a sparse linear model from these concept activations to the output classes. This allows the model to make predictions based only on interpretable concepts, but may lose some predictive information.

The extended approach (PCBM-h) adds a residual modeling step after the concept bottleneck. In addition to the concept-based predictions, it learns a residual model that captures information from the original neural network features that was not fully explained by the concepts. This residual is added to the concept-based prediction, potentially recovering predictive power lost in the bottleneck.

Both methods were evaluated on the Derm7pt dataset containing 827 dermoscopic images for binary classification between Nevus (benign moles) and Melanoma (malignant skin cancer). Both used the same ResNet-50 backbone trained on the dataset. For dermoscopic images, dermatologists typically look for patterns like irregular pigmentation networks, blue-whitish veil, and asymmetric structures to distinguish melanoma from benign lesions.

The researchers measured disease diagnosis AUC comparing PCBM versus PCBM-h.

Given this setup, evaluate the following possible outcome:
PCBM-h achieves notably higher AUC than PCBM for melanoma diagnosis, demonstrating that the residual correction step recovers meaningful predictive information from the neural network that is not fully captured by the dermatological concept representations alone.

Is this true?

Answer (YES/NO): YES